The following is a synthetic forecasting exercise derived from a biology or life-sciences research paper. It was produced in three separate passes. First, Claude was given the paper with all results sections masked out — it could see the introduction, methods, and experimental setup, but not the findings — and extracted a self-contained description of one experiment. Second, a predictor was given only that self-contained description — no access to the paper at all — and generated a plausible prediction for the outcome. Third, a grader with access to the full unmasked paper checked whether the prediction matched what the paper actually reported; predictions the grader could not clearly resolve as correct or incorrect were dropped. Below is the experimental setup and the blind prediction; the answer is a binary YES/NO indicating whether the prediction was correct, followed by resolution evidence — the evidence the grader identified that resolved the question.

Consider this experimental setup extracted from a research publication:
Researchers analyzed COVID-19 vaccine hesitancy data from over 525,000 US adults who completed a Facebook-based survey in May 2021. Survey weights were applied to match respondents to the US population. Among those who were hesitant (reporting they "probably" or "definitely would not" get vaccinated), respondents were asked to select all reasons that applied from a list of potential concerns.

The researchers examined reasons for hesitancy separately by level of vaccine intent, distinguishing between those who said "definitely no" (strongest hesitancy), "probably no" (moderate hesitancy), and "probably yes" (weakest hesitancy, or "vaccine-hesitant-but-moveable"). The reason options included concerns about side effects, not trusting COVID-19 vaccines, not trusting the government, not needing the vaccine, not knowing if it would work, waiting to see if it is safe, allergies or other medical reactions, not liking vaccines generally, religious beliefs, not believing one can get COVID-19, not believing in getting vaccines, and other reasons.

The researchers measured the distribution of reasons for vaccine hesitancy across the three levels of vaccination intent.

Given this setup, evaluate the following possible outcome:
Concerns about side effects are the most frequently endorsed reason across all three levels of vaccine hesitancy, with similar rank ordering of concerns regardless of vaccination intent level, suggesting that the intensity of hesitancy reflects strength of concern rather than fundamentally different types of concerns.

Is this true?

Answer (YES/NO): NO